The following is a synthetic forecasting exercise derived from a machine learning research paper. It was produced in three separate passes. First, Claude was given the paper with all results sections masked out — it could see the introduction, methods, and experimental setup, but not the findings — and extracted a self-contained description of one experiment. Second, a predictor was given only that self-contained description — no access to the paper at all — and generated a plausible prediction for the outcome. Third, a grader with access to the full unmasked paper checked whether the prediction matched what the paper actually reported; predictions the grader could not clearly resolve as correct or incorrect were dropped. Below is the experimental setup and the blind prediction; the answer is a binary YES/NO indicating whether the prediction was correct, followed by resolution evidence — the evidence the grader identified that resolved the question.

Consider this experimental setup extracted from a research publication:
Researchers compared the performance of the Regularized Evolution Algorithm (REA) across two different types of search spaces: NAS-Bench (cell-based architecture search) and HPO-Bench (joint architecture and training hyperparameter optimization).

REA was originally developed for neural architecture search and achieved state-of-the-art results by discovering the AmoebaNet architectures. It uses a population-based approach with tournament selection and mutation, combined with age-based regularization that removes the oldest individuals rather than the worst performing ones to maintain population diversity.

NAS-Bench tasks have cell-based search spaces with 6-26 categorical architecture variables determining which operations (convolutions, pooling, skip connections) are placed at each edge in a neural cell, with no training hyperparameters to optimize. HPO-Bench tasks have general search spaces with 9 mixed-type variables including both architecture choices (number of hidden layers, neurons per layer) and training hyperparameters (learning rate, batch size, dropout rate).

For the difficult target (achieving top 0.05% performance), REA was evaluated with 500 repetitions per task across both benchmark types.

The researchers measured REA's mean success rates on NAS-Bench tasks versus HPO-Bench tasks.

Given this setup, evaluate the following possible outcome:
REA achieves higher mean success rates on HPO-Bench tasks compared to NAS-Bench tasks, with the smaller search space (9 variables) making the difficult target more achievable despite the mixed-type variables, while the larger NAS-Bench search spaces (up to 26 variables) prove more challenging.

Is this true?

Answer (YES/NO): NO